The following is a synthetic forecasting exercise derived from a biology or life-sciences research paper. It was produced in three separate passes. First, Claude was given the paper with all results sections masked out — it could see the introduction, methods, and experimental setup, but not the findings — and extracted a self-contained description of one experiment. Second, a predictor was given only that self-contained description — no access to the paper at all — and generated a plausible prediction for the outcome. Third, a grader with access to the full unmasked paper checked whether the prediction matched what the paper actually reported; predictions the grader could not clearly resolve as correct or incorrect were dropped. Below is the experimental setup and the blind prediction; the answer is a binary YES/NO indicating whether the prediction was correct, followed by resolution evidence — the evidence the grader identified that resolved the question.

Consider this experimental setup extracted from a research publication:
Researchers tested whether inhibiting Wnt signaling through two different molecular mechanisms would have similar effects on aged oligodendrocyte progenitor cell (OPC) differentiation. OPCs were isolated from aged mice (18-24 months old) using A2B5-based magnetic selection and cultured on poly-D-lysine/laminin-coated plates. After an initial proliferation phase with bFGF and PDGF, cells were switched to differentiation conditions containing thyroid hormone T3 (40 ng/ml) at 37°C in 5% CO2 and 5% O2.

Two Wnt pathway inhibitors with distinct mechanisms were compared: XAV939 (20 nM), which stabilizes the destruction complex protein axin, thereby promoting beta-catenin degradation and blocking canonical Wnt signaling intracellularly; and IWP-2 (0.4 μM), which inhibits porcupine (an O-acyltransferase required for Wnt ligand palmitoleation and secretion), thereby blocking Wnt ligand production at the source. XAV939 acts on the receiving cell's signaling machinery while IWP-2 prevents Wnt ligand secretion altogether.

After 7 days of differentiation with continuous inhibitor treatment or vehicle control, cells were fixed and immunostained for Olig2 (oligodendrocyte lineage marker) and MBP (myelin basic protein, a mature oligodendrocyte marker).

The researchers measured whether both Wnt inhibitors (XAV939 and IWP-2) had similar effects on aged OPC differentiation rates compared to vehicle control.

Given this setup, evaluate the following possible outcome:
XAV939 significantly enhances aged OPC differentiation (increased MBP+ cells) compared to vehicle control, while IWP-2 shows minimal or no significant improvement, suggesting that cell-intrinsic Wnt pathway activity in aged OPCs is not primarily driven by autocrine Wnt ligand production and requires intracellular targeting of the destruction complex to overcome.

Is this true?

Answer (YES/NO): NO